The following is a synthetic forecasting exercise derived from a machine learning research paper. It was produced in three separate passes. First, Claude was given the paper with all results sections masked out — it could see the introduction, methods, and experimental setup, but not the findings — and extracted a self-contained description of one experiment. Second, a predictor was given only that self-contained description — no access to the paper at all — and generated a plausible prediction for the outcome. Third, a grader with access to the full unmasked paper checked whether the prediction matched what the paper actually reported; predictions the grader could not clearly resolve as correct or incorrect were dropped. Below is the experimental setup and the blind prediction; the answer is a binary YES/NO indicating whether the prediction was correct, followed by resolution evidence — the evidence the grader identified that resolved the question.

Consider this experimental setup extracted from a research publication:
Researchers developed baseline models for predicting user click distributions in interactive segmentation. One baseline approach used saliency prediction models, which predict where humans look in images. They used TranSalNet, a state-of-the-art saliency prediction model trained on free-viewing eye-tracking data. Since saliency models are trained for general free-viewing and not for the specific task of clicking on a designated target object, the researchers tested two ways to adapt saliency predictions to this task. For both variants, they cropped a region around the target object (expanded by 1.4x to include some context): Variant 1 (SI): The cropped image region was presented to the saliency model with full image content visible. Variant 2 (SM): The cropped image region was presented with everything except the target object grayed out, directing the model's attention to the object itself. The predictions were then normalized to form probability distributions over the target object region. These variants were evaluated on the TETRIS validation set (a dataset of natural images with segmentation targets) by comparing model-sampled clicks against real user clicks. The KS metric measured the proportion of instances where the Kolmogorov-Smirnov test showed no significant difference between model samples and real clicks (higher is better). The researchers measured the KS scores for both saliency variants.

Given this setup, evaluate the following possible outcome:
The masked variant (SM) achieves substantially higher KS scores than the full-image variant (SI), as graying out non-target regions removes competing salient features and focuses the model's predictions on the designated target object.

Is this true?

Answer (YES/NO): NO